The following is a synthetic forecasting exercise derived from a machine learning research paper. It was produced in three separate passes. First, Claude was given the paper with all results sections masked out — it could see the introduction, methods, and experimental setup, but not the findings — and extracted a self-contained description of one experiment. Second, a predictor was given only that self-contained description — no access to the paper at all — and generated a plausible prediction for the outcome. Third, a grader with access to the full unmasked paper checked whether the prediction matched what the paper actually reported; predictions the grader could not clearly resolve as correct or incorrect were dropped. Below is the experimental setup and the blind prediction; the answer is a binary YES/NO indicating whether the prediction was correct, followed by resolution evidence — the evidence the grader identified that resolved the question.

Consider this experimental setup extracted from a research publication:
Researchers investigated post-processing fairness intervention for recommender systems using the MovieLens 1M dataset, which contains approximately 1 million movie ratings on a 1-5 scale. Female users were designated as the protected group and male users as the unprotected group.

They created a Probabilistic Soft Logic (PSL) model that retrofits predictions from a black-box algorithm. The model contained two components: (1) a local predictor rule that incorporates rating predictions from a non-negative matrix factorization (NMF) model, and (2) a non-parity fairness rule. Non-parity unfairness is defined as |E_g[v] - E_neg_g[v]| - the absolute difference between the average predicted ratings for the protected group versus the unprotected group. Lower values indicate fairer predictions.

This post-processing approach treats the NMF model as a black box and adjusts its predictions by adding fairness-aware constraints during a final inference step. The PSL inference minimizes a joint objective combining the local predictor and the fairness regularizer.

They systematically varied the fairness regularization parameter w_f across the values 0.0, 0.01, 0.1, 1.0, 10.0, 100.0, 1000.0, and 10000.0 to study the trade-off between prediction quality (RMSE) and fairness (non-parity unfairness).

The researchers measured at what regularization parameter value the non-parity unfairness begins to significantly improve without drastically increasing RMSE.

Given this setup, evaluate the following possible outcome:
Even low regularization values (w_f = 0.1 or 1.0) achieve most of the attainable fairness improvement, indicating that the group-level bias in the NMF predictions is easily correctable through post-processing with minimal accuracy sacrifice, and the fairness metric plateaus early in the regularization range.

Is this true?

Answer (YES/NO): NO